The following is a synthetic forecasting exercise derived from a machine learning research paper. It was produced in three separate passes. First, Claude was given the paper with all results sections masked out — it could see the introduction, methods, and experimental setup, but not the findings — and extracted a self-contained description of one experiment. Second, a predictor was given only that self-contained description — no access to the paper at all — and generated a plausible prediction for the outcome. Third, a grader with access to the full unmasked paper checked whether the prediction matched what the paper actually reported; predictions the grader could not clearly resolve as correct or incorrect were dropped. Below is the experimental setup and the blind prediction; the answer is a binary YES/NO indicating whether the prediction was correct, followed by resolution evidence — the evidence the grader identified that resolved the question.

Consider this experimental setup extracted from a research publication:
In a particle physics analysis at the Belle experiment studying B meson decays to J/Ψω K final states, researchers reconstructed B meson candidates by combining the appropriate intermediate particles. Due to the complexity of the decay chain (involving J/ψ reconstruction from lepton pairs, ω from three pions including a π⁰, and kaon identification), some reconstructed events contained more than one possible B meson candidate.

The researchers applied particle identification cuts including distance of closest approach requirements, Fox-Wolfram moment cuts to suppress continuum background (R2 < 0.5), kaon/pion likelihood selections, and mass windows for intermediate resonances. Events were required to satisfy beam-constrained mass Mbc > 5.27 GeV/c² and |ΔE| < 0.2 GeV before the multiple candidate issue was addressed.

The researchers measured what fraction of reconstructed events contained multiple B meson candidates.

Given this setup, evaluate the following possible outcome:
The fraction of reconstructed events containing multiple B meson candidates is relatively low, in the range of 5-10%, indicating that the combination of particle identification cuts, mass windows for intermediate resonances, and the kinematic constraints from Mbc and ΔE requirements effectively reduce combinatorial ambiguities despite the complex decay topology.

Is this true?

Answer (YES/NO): NO